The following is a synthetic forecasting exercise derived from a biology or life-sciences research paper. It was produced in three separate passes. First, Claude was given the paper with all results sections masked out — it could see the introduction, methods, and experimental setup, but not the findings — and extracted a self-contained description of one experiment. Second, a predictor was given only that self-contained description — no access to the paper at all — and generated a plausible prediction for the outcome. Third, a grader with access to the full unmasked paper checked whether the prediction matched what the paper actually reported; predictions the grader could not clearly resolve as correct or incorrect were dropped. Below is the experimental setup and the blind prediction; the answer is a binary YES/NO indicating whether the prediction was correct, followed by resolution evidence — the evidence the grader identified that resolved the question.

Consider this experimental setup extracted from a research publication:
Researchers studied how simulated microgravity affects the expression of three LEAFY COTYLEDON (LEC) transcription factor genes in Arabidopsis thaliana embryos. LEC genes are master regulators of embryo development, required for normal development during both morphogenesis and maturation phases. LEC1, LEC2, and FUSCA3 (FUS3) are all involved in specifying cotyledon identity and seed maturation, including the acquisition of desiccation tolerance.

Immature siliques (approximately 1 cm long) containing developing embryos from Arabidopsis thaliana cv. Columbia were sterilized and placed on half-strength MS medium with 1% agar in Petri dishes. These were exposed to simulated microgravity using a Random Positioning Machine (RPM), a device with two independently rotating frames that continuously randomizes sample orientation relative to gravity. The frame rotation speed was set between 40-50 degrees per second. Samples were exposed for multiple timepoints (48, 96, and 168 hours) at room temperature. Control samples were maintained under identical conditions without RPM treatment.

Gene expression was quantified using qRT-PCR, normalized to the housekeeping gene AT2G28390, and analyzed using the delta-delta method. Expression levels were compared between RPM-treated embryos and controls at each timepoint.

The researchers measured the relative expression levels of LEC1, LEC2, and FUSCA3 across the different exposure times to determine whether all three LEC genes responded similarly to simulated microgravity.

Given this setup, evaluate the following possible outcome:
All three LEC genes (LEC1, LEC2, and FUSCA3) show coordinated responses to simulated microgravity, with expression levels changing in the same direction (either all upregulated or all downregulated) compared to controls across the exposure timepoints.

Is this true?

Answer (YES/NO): NO